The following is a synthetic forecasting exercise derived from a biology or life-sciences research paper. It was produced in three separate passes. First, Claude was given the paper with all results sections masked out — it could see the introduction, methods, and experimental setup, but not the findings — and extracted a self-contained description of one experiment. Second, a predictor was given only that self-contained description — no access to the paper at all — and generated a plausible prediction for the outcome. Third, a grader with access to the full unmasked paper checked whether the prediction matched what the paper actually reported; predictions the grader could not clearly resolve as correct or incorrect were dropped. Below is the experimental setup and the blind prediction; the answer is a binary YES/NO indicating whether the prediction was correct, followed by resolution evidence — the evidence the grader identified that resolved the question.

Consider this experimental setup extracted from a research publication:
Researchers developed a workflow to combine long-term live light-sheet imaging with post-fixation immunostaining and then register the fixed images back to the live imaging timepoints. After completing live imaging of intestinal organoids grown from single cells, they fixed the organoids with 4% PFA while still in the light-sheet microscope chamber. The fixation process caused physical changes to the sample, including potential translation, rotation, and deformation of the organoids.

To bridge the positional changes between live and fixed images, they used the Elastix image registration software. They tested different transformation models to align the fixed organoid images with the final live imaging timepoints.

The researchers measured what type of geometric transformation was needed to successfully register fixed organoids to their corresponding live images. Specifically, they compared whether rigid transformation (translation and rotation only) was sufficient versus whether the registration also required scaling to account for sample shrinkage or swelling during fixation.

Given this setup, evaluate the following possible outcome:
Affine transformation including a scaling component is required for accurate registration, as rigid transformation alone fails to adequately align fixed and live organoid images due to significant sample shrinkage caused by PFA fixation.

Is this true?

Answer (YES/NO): NO